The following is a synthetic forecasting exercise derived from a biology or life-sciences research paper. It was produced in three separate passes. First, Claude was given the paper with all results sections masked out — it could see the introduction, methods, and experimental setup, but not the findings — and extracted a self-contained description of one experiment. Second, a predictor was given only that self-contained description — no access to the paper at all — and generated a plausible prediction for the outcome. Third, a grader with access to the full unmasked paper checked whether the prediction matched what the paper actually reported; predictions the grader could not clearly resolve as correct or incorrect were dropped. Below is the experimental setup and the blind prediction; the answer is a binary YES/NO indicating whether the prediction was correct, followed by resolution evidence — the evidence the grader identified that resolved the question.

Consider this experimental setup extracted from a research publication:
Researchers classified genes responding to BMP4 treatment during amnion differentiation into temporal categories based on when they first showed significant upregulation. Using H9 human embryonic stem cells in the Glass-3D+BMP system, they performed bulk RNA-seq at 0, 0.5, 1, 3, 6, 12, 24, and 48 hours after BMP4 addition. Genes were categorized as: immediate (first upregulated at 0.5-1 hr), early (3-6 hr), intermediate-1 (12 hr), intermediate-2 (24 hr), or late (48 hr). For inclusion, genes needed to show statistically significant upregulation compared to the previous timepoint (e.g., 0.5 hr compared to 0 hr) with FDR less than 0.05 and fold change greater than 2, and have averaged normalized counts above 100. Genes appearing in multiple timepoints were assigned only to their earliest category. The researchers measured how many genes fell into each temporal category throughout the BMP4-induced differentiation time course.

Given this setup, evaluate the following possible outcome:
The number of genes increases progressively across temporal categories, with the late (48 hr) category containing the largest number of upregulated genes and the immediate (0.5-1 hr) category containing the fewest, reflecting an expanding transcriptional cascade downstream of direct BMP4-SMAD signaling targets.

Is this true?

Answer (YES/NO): NO